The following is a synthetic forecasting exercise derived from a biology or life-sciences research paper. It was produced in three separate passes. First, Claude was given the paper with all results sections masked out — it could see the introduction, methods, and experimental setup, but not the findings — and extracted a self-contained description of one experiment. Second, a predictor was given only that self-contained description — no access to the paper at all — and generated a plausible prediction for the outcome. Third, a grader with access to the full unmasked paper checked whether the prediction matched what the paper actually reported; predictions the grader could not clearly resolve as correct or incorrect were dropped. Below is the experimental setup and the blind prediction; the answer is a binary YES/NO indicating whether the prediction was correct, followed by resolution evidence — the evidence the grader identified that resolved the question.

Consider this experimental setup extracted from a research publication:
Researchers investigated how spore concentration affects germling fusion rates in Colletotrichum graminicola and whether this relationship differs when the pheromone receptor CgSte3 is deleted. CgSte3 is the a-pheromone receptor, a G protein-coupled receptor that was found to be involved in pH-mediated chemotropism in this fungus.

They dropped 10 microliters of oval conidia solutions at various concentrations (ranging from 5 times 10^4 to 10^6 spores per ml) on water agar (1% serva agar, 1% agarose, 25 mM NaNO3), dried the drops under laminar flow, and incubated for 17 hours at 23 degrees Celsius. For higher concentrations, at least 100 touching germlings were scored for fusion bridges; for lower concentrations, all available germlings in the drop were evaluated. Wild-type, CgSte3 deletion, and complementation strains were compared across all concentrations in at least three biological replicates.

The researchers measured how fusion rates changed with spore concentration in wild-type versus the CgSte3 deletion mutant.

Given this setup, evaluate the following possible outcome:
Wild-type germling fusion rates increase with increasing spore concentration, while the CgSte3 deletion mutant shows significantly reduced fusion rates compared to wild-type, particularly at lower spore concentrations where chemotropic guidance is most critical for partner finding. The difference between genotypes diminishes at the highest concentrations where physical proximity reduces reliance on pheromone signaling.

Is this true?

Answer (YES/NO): YES